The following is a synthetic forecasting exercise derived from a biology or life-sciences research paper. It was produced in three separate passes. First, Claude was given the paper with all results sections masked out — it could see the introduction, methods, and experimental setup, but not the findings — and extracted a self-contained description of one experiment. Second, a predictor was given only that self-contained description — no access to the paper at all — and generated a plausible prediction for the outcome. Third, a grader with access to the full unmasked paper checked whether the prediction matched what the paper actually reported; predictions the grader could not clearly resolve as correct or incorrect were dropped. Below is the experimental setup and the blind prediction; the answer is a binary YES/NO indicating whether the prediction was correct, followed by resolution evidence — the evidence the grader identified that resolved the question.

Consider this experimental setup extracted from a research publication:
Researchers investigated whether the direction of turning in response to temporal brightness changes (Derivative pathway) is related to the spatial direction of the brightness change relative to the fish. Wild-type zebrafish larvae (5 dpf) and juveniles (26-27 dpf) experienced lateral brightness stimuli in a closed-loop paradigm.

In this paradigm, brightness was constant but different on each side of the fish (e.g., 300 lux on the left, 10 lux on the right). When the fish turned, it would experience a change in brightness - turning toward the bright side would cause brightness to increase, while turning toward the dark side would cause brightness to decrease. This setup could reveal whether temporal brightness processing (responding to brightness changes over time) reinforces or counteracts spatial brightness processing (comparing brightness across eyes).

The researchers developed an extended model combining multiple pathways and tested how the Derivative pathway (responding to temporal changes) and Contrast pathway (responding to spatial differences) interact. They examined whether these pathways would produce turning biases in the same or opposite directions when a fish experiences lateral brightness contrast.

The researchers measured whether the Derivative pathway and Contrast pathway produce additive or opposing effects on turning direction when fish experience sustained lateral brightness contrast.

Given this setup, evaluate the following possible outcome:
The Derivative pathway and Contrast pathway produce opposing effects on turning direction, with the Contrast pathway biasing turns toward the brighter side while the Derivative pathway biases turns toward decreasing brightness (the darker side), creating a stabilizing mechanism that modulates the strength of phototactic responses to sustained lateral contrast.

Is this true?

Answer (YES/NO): YES